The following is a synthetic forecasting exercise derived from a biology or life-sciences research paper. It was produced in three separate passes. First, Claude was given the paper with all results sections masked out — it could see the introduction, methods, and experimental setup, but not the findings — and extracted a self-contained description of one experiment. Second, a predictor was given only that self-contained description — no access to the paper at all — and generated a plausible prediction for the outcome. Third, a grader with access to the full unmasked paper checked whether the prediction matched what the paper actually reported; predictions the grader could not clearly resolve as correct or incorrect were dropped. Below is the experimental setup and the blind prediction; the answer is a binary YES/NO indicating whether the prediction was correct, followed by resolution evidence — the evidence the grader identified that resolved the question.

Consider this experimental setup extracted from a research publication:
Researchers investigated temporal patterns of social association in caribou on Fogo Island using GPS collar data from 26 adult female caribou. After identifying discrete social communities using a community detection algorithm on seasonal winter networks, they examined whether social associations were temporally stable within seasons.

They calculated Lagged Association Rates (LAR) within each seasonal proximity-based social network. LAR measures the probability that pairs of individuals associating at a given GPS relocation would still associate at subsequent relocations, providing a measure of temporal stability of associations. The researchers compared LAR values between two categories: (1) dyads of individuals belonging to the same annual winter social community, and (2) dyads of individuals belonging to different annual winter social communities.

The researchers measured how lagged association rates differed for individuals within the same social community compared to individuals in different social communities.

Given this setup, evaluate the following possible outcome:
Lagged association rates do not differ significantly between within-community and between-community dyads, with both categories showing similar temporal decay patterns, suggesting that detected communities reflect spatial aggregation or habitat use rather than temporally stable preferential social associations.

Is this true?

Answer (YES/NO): NO